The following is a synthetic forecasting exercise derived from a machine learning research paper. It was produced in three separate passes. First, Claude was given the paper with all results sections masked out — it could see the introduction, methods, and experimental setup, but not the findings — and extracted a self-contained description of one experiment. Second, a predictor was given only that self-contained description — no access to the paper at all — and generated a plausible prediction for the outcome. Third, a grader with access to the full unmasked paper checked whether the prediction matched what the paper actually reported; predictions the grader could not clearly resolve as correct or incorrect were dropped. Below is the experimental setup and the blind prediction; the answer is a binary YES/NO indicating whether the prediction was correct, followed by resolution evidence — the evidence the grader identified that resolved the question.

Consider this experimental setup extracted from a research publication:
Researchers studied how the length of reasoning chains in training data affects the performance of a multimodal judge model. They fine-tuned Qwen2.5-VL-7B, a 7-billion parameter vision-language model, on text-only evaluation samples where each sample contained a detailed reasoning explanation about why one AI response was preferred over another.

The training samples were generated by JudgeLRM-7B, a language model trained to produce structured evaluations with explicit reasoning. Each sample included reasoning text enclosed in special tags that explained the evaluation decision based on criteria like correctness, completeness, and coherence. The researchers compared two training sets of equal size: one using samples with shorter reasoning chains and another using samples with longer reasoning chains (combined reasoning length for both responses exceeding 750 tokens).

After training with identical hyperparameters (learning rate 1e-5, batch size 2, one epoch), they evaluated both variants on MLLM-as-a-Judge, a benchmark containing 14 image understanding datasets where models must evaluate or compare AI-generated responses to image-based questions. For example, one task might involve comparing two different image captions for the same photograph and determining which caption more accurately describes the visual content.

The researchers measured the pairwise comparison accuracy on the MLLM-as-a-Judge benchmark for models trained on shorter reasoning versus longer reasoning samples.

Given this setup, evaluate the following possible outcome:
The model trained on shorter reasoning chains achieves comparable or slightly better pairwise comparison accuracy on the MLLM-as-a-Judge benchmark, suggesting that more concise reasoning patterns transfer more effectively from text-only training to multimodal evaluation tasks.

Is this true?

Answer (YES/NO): NO